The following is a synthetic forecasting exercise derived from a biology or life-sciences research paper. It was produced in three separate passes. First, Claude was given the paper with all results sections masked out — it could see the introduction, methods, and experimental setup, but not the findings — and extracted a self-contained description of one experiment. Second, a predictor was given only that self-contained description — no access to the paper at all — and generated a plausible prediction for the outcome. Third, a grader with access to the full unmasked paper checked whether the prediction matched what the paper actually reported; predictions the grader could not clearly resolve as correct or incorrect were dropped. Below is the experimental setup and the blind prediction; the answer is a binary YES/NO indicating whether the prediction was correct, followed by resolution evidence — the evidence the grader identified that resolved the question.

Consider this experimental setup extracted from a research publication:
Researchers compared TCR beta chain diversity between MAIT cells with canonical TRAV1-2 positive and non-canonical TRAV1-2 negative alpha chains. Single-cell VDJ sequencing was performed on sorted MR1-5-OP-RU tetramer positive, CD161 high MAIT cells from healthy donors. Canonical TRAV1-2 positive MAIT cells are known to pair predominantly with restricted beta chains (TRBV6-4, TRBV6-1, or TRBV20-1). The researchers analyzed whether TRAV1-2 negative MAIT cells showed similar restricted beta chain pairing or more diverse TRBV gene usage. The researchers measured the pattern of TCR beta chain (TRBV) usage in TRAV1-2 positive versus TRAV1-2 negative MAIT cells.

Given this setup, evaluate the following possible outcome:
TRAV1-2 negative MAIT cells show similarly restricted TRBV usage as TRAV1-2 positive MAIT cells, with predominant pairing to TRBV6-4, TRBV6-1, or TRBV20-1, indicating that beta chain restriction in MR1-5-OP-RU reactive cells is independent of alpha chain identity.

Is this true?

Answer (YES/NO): NO